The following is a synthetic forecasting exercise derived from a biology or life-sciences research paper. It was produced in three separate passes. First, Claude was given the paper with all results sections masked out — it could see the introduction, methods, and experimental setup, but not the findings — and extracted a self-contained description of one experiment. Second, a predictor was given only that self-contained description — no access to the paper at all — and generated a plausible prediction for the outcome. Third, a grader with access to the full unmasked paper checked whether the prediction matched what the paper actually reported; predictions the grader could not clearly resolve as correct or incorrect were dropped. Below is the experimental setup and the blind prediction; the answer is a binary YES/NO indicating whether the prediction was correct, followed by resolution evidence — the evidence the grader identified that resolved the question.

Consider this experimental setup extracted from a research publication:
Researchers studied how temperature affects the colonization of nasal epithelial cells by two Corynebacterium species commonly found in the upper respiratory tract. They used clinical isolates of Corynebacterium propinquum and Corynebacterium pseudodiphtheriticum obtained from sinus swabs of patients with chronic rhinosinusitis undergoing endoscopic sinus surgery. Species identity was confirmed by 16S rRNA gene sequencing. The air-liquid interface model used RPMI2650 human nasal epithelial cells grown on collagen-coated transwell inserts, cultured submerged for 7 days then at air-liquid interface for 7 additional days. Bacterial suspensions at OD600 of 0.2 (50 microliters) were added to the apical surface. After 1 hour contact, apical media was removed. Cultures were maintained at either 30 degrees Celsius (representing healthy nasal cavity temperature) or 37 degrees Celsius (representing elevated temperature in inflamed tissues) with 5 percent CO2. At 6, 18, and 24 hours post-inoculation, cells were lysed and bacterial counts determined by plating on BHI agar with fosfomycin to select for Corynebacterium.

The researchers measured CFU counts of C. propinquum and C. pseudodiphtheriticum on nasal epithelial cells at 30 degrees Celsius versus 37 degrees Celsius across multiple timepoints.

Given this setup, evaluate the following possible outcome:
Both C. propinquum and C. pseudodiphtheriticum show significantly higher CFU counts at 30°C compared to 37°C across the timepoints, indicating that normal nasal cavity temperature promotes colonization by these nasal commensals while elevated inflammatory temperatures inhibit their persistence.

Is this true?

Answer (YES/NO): NO